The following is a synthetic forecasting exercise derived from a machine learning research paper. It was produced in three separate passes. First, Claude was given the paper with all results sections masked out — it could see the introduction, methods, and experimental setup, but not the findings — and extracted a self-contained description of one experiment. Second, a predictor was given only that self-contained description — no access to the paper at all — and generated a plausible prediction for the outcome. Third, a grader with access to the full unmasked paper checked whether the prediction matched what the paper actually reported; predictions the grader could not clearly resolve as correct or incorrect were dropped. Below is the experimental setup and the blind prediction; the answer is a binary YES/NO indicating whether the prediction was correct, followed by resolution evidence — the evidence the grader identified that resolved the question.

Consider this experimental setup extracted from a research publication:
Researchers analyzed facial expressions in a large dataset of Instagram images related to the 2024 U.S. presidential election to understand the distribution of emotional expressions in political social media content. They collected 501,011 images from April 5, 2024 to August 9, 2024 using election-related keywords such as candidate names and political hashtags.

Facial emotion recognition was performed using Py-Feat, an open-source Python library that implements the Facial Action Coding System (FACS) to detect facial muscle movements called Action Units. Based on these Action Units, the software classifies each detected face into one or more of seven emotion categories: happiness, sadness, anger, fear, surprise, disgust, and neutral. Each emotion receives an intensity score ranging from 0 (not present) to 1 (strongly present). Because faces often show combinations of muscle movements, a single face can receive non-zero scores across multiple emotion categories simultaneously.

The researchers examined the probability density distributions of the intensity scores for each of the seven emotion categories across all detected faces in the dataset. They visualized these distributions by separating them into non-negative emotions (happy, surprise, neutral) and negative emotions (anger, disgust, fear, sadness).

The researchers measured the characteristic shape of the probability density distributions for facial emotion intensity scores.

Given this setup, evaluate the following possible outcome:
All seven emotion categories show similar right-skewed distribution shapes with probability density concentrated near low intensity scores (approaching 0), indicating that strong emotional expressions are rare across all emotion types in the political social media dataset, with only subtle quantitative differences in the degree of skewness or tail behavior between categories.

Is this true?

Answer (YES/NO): NO